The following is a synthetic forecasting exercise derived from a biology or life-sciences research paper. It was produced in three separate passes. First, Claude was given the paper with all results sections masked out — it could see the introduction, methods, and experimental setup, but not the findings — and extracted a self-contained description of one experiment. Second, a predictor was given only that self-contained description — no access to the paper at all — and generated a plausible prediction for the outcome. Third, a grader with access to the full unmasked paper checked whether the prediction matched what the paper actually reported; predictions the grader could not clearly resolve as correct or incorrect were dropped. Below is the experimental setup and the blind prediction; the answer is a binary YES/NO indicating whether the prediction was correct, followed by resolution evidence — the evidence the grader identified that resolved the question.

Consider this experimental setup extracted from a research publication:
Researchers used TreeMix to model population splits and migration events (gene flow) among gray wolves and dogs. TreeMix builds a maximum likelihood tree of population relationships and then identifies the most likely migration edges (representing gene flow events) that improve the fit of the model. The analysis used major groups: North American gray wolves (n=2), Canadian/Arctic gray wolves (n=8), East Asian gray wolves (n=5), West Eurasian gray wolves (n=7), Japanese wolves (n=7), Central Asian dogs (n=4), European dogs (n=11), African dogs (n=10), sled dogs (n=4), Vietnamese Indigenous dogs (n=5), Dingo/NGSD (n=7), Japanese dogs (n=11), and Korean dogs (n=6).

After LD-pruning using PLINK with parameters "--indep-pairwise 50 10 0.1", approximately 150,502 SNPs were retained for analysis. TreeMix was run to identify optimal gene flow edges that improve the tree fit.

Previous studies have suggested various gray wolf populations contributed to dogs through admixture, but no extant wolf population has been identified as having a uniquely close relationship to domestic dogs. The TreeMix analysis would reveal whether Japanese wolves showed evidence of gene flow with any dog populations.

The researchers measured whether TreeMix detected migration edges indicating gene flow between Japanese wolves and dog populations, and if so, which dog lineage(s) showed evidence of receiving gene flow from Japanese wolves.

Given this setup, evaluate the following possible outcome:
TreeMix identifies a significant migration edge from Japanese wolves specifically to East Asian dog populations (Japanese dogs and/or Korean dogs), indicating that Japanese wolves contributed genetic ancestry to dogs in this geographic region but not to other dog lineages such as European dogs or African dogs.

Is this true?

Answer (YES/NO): NO